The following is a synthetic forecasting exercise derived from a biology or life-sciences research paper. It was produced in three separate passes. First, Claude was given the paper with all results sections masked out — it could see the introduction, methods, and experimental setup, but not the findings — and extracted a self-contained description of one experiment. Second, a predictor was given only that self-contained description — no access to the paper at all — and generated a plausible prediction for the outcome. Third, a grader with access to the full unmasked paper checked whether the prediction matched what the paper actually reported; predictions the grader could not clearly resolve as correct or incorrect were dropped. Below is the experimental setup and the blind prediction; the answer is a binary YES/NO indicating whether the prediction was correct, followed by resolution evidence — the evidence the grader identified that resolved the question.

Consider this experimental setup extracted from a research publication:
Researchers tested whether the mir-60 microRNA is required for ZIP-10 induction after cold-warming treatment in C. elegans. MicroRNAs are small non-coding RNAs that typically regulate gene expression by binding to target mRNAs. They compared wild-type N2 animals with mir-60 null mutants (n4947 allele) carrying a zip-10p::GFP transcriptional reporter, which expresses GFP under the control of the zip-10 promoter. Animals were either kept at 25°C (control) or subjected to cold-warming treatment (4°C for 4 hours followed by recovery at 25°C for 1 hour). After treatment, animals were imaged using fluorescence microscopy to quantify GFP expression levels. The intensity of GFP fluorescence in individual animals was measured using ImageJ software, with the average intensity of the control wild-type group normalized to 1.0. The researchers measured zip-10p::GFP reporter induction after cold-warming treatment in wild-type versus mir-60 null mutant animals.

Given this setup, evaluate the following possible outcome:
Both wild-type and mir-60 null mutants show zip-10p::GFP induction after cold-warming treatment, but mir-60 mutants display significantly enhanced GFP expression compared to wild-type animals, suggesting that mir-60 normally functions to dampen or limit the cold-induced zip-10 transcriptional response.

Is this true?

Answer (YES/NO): YES